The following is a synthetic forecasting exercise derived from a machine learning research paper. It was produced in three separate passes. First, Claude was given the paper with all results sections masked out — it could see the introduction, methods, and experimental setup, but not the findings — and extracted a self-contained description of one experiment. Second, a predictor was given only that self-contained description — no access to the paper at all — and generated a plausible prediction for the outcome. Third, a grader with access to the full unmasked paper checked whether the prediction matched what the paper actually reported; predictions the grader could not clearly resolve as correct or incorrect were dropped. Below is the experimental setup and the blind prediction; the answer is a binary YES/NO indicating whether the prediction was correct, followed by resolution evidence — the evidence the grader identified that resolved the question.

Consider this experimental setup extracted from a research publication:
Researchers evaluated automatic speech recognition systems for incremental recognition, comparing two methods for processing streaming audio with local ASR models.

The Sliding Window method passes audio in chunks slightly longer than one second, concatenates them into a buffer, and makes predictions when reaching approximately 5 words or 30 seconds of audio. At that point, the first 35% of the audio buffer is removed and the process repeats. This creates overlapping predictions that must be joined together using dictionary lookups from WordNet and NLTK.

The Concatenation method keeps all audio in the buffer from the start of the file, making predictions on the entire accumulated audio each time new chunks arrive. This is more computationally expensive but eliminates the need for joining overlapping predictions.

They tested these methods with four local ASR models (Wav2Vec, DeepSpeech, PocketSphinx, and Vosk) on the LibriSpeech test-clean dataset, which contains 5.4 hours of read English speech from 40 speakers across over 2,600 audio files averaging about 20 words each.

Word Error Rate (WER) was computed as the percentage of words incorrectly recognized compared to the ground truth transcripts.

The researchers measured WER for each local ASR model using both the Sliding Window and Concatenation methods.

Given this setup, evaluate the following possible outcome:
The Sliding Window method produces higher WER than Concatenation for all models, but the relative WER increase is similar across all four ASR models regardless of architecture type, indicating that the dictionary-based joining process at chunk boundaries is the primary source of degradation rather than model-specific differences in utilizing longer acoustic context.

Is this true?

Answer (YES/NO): NO